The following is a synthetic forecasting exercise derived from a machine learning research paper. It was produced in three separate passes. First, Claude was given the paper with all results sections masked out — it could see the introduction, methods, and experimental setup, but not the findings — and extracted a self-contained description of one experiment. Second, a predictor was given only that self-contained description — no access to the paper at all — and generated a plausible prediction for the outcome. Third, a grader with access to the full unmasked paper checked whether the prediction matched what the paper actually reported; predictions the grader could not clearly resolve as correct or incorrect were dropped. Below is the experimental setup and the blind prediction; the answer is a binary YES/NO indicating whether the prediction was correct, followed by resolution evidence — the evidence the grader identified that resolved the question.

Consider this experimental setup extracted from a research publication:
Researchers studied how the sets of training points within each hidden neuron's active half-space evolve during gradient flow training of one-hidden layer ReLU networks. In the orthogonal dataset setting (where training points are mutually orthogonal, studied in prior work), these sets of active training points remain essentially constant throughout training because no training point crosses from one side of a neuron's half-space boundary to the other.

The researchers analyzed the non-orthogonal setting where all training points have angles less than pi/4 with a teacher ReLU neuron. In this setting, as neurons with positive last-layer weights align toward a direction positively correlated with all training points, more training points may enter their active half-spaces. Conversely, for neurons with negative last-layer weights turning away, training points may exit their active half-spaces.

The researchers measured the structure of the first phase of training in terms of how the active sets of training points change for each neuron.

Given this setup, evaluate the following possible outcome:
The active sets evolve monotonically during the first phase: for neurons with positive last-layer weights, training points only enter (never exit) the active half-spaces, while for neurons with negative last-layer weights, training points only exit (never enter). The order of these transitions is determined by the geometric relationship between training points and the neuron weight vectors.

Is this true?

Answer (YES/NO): YES